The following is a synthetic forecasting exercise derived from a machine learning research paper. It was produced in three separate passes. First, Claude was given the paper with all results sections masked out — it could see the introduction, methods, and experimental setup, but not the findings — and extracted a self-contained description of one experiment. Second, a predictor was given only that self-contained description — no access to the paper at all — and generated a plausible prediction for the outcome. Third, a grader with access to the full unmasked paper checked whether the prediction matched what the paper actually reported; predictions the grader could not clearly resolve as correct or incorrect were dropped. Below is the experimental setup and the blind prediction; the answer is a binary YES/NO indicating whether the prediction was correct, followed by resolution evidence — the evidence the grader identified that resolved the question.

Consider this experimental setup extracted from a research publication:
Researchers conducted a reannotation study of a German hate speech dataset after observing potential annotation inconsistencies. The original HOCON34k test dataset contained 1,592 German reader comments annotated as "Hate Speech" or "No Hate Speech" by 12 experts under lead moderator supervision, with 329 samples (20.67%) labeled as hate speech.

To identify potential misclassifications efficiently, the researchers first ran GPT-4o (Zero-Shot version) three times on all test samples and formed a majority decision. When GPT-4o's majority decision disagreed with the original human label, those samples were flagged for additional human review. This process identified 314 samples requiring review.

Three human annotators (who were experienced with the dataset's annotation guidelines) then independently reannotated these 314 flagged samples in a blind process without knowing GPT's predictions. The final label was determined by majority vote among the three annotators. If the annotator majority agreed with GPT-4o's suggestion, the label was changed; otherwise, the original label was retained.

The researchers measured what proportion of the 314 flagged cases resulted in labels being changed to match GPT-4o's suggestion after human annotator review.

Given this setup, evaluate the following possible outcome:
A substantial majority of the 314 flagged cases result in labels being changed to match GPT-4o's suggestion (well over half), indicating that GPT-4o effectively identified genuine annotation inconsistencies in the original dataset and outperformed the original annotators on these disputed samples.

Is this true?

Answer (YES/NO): YES